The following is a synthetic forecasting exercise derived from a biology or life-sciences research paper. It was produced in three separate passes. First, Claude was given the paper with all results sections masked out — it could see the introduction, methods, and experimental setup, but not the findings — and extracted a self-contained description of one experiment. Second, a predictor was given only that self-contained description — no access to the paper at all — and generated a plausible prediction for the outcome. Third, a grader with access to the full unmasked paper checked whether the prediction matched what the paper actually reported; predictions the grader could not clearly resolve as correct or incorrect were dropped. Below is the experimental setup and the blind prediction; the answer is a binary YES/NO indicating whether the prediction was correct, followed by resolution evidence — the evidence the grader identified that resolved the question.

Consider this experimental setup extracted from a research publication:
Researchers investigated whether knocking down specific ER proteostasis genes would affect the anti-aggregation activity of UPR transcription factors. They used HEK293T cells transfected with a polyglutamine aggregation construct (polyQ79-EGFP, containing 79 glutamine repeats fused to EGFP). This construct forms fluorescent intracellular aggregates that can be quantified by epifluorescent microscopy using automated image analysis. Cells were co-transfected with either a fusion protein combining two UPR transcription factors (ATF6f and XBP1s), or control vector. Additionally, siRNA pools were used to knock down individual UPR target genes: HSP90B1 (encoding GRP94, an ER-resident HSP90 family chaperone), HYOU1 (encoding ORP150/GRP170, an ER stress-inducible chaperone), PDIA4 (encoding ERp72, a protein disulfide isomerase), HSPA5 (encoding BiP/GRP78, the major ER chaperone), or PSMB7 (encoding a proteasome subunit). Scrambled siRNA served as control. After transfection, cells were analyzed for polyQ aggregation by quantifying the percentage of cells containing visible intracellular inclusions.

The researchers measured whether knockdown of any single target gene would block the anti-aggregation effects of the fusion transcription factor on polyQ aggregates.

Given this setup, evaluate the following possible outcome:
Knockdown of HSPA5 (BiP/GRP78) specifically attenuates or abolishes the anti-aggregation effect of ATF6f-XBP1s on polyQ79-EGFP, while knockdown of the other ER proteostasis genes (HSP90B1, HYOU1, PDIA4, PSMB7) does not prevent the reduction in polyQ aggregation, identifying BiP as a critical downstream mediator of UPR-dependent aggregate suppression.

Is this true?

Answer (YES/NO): NO